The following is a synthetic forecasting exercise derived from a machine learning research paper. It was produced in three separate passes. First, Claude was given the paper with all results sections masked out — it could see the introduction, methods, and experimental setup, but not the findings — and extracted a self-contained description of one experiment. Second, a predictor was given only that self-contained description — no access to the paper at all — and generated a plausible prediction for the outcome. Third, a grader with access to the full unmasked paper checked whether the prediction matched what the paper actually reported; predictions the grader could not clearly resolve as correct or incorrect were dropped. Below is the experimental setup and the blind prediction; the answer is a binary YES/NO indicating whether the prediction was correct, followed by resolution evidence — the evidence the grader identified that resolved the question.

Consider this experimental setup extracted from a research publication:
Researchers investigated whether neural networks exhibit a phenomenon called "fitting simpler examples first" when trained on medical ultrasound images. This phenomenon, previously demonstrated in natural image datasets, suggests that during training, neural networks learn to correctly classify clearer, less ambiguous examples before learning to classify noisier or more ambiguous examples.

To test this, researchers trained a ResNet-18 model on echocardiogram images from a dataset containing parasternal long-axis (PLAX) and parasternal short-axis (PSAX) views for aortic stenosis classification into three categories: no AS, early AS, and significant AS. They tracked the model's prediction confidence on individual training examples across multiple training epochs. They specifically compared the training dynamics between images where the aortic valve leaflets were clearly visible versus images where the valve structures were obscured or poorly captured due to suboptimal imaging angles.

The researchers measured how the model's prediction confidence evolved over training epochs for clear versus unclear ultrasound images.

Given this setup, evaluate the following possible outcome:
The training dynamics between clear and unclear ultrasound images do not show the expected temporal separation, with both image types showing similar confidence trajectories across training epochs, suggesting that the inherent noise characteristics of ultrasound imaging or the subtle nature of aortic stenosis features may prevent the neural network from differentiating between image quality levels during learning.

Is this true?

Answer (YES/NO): NO